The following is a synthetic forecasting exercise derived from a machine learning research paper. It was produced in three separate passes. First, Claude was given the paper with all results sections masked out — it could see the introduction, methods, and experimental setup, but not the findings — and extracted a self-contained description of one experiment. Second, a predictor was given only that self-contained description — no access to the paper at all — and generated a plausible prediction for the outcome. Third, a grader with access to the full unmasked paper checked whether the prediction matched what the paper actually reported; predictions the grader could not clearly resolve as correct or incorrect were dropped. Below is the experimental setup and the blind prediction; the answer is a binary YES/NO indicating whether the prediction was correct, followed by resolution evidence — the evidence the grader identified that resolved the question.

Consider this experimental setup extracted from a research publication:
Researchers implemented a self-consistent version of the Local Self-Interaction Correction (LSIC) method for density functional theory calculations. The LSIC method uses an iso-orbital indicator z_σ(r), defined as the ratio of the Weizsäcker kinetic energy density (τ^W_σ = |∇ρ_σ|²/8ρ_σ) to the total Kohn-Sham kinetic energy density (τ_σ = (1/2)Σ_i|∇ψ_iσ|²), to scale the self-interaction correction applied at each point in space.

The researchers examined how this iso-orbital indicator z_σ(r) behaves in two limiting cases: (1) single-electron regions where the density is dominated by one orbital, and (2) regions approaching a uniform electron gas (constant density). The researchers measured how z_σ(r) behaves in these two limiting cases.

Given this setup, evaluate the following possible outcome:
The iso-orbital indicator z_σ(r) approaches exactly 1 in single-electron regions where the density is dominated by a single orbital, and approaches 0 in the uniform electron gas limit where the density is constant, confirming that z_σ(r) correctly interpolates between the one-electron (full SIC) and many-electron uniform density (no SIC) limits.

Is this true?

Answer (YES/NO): YES